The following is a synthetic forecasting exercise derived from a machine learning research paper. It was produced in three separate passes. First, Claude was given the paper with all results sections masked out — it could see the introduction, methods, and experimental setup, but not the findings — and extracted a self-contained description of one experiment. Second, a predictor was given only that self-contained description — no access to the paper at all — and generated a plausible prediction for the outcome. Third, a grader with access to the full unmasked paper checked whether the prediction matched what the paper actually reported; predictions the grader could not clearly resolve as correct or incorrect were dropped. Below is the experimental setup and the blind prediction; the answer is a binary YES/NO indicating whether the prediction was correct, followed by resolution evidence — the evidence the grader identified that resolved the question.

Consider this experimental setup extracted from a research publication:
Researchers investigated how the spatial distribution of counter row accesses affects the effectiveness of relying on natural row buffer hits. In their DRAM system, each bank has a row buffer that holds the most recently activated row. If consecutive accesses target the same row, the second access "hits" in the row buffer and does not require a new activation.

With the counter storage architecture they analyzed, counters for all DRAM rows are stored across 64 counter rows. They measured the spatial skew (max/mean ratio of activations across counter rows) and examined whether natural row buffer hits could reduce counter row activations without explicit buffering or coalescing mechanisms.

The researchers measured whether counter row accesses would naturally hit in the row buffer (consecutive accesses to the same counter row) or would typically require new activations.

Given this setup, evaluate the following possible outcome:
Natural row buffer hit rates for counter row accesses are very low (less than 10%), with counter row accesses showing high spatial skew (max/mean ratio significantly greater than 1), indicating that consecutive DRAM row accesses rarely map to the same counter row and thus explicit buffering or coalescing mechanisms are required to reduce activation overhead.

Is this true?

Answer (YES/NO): NO